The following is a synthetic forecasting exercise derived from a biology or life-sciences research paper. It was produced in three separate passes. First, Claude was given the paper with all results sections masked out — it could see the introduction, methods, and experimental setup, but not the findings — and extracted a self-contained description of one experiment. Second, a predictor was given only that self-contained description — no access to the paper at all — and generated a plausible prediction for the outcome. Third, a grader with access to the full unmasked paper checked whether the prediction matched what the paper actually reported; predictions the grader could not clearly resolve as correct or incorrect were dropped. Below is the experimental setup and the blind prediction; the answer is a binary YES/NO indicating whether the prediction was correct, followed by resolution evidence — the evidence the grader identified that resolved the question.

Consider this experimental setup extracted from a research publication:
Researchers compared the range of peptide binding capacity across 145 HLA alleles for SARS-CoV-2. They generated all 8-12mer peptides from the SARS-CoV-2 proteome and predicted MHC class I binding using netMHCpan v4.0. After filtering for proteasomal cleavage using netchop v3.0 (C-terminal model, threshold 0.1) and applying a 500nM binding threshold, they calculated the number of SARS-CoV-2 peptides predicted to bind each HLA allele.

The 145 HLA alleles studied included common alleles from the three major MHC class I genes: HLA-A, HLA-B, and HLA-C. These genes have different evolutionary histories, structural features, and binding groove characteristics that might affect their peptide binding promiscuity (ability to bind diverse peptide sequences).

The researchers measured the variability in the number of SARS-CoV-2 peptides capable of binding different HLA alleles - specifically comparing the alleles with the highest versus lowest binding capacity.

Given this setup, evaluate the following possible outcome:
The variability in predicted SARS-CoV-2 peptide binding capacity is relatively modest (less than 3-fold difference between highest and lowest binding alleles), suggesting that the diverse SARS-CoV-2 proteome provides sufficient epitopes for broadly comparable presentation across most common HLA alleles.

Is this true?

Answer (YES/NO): NO